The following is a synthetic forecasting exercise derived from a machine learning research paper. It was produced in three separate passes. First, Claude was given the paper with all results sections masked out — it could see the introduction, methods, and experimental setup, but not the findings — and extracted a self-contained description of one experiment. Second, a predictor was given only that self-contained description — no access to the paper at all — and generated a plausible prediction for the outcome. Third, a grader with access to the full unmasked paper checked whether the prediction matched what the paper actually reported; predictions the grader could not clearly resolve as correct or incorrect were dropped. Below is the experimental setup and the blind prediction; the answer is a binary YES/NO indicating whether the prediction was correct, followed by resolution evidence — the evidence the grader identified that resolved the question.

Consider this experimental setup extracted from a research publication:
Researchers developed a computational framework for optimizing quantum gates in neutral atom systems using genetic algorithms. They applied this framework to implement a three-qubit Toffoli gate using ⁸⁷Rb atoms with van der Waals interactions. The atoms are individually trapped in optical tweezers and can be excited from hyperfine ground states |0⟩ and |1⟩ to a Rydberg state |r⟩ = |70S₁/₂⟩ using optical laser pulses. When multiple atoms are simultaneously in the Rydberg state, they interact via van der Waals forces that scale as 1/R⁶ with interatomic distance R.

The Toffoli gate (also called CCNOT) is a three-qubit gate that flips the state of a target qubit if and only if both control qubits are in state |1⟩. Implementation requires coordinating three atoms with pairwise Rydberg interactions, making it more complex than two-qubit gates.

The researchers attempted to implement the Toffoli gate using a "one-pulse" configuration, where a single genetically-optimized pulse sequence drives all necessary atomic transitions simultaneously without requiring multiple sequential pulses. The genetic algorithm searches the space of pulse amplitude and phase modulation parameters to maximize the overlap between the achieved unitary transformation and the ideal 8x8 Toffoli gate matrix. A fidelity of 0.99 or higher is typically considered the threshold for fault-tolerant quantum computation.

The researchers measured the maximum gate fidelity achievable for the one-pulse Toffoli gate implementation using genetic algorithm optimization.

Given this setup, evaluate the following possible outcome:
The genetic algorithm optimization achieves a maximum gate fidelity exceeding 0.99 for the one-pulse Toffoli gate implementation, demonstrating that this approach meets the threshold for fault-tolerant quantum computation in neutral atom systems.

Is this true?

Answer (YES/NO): NO